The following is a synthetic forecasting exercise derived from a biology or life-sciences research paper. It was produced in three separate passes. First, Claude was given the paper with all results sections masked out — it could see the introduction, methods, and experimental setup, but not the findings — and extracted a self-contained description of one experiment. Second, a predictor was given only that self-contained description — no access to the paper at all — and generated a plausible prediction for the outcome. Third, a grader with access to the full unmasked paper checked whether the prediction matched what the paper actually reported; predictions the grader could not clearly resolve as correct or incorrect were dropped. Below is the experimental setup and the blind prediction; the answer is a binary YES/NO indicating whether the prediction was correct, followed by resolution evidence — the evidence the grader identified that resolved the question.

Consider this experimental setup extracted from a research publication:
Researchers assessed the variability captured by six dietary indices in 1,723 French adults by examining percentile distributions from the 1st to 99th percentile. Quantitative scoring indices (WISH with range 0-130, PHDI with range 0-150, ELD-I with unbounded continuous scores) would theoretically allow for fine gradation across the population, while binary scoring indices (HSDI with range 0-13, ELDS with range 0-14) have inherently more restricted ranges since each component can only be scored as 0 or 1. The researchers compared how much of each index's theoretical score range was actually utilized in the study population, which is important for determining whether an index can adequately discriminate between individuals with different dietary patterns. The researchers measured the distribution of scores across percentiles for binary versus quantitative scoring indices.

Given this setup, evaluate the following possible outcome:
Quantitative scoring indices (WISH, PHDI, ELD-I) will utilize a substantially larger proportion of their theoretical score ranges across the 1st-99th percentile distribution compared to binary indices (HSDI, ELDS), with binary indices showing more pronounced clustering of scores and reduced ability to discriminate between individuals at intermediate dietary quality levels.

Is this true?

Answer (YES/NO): YES